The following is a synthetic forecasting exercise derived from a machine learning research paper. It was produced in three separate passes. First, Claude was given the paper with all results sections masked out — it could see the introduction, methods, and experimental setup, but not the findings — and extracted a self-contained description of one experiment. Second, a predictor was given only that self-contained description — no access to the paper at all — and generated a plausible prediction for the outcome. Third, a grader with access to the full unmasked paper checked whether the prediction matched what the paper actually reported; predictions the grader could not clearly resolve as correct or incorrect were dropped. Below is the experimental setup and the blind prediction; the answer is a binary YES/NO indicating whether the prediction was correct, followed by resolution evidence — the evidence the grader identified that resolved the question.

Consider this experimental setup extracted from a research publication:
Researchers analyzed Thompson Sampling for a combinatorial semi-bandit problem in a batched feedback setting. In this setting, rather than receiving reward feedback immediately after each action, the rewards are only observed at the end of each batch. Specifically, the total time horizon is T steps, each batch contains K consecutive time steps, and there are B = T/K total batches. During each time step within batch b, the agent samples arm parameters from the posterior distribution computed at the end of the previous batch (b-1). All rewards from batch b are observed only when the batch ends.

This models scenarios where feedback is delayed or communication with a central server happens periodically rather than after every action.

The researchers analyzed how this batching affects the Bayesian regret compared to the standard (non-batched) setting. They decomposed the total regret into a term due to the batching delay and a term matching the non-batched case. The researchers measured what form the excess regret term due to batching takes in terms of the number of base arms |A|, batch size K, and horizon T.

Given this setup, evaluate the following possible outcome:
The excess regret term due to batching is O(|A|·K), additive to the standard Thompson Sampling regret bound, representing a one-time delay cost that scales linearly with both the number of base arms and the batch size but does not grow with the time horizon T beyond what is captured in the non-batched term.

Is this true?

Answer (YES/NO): YES